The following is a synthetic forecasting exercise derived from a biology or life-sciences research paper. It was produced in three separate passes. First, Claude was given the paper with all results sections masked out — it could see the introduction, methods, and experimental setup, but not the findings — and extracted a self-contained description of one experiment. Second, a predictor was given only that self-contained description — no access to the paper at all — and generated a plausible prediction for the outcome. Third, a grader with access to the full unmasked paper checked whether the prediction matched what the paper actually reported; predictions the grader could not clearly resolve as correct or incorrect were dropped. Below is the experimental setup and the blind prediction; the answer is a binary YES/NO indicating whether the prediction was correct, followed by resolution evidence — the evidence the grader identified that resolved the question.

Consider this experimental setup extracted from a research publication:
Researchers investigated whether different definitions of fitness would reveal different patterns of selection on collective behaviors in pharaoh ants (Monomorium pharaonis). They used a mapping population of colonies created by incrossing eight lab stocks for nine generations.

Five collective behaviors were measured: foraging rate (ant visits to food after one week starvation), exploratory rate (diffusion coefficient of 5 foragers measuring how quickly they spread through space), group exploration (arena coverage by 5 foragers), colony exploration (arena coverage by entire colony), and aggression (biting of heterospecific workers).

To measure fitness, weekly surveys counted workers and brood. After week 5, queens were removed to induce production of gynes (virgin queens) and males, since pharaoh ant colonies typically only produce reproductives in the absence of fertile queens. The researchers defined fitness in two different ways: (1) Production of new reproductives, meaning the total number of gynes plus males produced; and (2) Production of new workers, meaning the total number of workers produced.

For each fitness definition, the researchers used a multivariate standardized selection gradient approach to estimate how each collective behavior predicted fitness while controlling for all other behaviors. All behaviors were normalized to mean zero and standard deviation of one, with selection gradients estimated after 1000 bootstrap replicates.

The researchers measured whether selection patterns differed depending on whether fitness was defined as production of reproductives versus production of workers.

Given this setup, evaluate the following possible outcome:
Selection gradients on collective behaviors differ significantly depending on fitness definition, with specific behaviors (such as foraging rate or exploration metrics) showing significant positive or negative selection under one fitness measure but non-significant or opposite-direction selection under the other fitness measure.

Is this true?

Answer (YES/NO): YES